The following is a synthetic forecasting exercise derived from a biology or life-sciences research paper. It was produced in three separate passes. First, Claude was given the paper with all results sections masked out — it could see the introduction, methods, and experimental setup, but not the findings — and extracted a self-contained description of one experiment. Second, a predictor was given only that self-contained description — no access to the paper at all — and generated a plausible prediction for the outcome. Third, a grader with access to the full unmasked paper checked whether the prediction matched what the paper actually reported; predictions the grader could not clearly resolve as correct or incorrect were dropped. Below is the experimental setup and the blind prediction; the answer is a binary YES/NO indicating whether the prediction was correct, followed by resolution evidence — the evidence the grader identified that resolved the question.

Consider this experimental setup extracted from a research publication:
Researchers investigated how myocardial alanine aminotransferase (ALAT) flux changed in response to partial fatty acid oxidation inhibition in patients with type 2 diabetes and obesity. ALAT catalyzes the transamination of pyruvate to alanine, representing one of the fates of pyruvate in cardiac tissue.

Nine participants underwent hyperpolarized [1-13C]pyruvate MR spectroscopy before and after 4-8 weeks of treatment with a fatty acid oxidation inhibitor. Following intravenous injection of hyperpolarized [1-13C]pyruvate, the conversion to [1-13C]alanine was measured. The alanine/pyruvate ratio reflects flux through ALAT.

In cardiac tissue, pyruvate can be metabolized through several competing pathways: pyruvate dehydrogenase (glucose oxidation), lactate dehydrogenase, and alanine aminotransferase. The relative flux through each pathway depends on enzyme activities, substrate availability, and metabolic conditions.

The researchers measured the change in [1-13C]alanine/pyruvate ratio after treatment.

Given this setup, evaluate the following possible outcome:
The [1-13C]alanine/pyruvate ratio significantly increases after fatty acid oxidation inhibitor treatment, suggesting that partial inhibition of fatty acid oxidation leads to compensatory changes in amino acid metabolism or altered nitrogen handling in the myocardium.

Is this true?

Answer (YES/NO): NO